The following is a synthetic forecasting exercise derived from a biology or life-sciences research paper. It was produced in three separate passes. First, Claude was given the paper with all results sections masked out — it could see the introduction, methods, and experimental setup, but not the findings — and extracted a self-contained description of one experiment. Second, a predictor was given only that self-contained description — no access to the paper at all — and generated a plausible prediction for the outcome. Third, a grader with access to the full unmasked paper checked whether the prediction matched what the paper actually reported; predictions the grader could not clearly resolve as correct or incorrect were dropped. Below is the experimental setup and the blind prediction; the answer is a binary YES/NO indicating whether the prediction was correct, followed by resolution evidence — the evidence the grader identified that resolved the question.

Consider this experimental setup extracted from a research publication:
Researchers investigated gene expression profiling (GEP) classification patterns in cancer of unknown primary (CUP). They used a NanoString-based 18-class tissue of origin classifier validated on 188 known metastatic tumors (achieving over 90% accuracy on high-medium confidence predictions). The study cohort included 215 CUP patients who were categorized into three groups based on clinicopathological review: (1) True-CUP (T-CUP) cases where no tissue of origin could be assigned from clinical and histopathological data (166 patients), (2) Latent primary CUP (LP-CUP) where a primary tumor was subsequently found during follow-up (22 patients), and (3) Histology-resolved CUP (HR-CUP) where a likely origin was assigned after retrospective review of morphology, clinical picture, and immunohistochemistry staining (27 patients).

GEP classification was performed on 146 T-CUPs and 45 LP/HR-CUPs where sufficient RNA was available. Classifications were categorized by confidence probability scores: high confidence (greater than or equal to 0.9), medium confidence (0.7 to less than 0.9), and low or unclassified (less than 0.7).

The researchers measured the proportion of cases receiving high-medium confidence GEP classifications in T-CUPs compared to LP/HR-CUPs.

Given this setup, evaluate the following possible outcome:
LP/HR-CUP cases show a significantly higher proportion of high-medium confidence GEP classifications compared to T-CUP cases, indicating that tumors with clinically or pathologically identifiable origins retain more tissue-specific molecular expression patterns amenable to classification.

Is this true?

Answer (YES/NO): YES